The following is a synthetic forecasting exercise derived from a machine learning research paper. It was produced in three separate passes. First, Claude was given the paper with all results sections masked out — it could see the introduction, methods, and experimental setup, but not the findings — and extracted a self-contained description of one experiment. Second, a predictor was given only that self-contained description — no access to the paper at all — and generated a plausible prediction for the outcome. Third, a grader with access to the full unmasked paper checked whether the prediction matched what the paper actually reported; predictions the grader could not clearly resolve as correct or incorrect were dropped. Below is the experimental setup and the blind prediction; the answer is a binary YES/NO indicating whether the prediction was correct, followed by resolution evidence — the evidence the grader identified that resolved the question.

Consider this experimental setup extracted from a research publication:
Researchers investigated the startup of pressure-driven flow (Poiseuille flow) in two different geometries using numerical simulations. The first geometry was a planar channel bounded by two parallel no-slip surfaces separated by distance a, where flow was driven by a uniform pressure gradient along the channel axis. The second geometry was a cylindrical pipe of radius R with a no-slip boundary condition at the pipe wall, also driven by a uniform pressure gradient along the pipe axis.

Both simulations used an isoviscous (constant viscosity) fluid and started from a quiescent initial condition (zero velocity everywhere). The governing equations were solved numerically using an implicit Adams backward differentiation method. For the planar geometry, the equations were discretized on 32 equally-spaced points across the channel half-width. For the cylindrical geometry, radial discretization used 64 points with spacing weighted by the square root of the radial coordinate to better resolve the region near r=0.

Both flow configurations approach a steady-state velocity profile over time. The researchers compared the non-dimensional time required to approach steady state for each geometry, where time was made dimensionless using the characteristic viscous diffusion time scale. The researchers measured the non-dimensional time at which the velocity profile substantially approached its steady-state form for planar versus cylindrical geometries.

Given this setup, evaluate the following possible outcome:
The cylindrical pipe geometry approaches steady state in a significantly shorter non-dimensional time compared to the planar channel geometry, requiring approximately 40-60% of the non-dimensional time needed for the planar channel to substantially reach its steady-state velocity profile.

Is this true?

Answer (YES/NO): NO